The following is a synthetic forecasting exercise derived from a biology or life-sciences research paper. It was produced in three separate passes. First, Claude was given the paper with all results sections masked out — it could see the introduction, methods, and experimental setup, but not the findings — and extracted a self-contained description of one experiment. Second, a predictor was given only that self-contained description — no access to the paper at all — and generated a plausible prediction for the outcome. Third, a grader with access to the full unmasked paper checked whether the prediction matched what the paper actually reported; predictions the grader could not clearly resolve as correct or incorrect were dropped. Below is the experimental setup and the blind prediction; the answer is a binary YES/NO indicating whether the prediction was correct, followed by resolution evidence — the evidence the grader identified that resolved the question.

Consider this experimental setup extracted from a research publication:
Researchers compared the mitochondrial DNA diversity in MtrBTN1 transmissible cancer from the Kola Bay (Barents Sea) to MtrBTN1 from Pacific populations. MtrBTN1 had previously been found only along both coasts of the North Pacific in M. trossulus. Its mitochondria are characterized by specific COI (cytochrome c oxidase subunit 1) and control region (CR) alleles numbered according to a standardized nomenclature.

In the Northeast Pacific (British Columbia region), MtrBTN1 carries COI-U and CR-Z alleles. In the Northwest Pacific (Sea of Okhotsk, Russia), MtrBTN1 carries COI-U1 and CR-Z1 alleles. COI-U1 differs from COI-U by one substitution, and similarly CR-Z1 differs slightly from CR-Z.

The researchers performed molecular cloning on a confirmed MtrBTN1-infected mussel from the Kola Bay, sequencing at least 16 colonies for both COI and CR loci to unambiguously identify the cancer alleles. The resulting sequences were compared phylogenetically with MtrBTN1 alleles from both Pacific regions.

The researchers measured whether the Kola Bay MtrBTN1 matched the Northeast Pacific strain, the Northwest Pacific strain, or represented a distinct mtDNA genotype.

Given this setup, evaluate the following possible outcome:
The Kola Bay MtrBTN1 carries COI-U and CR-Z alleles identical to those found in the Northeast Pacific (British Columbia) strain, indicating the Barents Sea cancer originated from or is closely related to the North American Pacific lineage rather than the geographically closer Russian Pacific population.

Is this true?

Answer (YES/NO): NO